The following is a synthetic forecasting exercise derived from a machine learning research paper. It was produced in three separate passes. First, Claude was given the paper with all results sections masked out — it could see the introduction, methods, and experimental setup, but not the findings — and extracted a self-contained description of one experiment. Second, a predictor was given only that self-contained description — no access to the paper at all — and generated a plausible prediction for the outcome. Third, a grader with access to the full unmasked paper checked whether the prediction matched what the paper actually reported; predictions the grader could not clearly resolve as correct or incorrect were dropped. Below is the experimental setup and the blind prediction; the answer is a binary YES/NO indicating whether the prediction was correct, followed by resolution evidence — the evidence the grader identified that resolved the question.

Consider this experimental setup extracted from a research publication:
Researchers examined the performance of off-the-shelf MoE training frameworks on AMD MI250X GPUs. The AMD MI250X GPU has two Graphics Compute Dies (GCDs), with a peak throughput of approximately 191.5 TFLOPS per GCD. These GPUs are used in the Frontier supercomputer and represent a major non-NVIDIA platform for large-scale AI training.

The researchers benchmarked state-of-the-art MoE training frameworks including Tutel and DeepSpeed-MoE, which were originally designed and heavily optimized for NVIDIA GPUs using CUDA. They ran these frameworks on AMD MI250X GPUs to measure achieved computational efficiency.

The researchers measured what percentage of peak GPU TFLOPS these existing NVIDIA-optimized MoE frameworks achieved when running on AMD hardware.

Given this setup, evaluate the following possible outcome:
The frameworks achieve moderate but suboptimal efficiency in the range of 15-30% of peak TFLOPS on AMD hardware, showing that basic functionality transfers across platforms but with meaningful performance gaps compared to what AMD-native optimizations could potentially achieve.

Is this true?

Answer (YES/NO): NO